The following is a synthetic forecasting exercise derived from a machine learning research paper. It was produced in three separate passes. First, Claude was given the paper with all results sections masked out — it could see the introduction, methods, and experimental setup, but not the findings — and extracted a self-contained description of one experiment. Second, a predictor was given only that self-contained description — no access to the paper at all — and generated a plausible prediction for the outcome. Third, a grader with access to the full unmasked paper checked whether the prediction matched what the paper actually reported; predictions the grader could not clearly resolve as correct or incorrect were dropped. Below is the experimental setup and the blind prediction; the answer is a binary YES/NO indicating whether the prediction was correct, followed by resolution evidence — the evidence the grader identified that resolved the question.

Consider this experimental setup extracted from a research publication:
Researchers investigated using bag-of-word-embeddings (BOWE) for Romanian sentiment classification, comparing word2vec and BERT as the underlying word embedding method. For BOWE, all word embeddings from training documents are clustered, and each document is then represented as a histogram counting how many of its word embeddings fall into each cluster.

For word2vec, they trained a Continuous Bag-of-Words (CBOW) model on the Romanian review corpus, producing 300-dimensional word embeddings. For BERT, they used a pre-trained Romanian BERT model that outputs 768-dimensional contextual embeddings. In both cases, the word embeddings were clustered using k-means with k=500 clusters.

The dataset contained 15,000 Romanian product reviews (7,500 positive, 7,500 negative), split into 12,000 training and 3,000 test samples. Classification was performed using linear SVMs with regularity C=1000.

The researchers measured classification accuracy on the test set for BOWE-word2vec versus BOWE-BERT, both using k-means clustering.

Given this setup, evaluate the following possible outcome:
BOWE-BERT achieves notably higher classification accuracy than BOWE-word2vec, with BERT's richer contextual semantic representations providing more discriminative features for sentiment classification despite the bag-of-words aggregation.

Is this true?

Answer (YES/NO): YES